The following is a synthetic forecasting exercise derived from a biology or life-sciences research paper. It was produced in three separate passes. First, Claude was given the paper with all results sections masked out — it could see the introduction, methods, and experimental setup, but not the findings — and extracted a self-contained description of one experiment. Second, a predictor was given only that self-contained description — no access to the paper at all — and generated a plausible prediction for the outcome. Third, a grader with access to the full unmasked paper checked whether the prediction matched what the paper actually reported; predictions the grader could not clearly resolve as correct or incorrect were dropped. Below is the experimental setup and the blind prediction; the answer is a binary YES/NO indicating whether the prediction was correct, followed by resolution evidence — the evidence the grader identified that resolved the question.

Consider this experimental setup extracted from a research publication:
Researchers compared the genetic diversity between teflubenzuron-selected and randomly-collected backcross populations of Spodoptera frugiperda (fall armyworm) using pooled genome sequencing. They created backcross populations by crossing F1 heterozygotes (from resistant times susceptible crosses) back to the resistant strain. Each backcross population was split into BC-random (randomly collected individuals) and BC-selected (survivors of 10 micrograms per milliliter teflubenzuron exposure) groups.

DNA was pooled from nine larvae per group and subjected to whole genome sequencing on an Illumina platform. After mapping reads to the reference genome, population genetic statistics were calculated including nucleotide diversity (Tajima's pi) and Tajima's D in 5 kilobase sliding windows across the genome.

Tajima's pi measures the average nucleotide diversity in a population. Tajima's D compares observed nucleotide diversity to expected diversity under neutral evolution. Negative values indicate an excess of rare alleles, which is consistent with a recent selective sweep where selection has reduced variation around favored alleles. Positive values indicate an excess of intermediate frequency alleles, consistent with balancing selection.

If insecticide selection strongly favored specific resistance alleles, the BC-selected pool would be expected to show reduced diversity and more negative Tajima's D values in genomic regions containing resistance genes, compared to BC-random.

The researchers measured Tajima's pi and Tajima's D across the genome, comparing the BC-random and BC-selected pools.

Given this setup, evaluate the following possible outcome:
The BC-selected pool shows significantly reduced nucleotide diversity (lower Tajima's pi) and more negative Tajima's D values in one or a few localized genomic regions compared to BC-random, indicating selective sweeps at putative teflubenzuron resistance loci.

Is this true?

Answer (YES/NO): NO